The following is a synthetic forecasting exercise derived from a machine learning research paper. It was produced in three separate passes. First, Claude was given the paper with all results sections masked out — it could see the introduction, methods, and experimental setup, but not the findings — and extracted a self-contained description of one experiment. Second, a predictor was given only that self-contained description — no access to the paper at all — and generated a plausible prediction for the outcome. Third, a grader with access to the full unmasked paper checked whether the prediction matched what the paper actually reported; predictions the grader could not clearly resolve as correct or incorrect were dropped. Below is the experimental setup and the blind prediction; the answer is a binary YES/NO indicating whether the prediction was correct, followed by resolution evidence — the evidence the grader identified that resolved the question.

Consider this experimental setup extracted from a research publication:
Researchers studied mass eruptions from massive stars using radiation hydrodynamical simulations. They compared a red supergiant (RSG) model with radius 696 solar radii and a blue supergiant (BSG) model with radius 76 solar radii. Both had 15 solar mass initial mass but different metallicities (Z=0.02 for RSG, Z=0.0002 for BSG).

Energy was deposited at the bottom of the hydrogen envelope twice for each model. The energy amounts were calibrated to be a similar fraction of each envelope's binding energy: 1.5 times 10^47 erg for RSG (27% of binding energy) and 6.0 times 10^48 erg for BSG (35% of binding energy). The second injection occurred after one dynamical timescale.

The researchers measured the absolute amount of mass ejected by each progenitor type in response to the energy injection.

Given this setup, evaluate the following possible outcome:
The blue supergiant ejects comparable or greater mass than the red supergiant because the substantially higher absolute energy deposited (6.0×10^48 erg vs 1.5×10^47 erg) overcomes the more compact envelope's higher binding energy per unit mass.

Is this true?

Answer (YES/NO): YES